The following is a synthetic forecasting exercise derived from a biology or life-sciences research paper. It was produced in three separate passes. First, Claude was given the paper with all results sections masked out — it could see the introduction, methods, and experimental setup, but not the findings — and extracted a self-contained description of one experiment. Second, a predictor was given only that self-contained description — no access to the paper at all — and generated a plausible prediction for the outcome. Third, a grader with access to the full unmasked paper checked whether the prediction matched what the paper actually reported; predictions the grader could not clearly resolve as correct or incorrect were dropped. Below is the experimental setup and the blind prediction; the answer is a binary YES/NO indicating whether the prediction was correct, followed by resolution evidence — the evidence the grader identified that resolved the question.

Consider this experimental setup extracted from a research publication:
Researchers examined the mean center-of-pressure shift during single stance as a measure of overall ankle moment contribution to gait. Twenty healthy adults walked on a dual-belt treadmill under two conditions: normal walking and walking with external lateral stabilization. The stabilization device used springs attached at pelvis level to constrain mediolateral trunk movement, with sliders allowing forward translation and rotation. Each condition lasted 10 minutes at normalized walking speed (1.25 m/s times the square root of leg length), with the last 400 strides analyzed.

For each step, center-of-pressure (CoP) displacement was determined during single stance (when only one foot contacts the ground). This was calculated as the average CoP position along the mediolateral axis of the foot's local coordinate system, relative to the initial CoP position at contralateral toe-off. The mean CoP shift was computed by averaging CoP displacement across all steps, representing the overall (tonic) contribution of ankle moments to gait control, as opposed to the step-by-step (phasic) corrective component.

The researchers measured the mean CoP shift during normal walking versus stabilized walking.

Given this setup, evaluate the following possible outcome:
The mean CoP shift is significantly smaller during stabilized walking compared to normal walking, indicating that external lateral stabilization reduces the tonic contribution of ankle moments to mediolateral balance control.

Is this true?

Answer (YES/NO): NO